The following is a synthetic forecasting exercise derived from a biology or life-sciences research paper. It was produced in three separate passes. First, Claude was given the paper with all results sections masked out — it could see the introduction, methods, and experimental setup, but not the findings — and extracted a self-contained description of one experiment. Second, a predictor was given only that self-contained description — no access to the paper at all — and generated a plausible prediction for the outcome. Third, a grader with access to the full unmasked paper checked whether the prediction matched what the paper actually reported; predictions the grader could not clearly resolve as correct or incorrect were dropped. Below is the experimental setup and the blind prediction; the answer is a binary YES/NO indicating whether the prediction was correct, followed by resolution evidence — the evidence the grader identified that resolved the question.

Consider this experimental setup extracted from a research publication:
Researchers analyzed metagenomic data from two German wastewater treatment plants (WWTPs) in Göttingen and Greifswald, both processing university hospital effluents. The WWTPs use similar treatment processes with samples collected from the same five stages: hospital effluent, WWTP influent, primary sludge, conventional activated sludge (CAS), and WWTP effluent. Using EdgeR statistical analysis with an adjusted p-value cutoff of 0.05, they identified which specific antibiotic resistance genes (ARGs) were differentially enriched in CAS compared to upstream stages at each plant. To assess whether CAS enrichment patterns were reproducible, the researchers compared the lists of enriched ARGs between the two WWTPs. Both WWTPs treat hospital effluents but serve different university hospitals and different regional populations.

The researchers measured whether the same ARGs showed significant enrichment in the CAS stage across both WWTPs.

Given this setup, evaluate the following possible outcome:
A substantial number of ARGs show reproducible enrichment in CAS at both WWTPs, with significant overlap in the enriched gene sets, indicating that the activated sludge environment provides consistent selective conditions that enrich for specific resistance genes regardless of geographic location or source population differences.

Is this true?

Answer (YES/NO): YES